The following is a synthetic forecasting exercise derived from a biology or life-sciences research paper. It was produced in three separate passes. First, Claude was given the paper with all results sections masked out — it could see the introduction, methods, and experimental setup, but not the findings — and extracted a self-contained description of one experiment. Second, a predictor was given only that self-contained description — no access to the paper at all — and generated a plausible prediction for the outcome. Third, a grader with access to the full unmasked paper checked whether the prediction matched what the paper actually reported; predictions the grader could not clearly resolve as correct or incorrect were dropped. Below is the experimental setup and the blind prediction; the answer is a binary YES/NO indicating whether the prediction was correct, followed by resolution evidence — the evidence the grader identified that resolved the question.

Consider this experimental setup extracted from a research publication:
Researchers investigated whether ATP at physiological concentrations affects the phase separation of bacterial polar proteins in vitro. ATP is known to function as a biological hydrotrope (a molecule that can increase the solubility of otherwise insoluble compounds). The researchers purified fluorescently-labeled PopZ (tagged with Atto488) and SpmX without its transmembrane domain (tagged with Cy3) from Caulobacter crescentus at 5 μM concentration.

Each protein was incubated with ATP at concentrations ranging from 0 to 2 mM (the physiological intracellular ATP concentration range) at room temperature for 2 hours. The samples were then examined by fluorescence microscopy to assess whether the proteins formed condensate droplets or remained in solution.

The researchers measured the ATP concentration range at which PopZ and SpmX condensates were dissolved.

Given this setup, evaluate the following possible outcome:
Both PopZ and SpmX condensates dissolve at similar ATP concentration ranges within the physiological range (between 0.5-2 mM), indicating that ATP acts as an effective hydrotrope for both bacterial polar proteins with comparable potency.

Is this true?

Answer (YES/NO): NO